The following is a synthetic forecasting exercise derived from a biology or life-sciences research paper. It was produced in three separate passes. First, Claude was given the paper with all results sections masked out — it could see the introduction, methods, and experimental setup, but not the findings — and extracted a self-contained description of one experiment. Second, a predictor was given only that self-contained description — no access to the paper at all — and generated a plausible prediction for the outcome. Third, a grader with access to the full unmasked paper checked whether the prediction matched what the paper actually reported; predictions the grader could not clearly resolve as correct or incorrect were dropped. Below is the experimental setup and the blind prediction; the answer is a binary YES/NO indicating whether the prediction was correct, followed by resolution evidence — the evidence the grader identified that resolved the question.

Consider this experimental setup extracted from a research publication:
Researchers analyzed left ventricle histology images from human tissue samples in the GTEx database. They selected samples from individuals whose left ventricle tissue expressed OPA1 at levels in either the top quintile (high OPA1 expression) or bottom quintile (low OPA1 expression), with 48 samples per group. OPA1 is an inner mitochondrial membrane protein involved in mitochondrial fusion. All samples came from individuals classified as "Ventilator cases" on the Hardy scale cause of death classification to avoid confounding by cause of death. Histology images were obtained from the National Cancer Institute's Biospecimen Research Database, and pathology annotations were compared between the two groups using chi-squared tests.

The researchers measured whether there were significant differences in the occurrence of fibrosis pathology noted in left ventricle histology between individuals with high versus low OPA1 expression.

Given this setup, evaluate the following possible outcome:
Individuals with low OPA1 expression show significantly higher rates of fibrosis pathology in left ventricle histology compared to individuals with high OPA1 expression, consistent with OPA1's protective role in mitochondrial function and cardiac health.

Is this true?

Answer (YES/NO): YES